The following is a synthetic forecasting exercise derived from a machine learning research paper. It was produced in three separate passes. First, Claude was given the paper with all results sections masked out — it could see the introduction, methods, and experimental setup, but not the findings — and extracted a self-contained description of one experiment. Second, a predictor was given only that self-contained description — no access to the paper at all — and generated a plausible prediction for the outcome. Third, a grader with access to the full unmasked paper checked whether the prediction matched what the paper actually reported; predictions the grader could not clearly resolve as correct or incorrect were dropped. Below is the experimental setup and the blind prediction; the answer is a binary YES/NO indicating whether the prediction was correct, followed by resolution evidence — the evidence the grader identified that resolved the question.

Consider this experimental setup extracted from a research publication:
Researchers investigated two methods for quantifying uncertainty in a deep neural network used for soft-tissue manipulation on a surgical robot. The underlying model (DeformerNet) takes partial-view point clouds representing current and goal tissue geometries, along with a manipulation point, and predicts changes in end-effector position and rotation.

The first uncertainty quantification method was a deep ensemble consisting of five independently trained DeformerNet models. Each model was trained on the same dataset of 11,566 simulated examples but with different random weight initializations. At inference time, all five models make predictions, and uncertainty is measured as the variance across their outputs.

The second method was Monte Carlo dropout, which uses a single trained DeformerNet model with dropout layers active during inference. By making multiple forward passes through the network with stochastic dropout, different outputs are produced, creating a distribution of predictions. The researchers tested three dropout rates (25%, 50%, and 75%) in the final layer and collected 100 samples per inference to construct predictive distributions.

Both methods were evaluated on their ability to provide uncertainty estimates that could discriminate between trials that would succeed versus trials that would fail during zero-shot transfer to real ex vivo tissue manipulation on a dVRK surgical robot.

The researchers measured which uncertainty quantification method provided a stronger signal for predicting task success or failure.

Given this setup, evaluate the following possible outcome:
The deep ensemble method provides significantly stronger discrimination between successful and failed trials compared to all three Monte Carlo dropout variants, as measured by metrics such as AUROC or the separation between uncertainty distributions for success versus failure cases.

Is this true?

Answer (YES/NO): NO